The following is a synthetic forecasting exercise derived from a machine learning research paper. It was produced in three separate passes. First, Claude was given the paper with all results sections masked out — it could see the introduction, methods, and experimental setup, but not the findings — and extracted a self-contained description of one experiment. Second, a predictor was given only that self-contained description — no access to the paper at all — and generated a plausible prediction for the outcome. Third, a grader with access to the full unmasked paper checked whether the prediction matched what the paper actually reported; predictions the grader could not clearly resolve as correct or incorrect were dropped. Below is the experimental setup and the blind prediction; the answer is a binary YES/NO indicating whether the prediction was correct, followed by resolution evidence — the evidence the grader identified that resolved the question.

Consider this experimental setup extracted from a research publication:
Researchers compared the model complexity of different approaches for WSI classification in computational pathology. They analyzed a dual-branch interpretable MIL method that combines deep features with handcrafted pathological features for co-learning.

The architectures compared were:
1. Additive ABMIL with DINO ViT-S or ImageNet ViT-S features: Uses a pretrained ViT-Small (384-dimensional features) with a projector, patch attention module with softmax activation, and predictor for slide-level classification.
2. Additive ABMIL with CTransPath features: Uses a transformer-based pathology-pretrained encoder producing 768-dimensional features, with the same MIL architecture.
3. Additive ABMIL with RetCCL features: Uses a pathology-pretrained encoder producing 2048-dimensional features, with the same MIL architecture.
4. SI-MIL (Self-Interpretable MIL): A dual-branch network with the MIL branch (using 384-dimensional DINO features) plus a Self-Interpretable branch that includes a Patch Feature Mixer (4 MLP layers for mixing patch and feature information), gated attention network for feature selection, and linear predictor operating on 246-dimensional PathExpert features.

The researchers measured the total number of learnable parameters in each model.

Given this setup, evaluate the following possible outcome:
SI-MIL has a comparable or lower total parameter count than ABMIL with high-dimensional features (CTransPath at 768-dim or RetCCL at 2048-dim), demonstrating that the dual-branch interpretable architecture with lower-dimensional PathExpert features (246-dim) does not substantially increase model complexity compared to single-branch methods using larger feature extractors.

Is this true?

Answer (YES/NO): YES